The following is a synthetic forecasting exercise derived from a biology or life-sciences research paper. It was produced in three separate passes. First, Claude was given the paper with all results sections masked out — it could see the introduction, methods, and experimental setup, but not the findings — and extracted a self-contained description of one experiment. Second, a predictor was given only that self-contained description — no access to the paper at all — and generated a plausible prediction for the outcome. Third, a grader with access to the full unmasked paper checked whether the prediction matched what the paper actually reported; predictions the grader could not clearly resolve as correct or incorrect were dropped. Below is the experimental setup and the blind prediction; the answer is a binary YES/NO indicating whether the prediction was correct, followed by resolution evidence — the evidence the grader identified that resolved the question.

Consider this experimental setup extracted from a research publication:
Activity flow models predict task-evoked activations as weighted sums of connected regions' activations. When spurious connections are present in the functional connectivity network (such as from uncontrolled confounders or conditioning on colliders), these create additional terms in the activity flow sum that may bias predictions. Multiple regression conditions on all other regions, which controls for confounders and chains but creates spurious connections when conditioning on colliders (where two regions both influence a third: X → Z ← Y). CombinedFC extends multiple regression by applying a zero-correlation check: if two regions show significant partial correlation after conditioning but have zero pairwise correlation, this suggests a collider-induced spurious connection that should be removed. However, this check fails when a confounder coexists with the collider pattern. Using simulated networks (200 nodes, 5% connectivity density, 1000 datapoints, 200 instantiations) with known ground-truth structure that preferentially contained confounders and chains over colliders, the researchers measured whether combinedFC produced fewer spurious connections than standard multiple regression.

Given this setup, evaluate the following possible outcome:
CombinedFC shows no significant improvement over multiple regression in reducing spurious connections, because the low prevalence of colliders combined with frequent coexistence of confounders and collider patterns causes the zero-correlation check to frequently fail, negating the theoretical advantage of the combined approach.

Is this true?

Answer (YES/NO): NO